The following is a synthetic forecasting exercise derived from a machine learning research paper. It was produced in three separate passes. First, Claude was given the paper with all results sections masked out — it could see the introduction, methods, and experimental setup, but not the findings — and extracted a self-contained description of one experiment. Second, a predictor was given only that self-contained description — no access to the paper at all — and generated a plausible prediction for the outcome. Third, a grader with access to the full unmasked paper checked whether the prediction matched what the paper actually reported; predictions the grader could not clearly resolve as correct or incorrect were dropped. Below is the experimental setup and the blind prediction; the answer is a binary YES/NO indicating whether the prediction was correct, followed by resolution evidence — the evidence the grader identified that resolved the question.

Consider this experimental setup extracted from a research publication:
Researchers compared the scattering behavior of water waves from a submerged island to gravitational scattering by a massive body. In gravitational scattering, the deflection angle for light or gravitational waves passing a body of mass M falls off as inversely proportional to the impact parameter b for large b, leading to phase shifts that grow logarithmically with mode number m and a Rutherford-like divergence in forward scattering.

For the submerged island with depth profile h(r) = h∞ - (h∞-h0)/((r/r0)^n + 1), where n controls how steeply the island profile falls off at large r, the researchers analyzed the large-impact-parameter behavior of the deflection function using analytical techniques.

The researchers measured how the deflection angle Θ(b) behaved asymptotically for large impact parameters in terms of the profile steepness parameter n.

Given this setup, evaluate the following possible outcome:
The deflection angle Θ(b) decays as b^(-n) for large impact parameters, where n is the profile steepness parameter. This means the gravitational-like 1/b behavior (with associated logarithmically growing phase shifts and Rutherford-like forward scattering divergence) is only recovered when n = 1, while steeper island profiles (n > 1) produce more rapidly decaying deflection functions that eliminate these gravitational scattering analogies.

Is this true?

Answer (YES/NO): YES